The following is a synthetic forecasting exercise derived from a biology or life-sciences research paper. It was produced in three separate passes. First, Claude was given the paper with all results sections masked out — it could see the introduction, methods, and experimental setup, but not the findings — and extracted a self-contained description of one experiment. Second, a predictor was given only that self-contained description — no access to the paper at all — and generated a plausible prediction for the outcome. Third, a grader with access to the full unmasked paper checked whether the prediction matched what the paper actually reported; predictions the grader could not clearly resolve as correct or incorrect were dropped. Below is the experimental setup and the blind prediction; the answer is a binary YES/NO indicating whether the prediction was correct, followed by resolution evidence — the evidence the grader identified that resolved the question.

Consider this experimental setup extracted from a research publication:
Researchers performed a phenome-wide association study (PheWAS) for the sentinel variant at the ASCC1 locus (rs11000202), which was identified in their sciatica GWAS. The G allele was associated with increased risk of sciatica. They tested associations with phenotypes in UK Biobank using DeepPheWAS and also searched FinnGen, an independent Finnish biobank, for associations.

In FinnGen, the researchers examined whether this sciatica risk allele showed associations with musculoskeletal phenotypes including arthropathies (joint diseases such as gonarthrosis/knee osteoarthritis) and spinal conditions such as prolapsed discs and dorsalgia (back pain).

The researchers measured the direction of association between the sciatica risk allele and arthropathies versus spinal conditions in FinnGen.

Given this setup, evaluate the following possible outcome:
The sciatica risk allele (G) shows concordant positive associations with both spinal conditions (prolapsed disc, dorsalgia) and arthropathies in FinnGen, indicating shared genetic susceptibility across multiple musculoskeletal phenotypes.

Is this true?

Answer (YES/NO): NO